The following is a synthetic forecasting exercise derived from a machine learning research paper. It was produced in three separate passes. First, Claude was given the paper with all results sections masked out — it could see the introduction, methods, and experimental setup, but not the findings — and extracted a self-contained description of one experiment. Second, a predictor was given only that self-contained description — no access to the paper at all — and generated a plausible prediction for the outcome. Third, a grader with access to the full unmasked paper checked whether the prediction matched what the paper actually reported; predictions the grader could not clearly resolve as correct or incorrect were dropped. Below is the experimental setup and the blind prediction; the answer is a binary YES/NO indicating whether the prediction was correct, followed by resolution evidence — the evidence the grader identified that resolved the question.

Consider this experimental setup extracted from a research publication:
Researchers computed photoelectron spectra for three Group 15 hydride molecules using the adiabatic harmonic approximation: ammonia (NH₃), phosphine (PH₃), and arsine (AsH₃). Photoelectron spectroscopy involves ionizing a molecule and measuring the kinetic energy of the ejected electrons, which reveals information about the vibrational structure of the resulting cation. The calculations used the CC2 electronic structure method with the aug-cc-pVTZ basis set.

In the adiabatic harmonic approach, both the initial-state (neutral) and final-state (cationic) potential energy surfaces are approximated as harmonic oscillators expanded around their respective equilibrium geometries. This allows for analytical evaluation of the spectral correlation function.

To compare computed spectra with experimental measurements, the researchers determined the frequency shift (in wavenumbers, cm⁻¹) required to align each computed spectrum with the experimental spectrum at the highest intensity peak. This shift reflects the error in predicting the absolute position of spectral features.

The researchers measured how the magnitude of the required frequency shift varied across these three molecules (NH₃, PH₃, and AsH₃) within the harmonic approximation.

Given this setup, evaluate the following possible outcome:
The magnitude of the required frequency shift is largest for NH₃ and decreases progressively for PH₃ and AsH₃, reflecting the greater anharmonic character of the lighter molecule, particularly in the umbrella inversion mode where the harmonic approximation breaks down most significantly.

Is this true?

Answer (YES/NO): NO